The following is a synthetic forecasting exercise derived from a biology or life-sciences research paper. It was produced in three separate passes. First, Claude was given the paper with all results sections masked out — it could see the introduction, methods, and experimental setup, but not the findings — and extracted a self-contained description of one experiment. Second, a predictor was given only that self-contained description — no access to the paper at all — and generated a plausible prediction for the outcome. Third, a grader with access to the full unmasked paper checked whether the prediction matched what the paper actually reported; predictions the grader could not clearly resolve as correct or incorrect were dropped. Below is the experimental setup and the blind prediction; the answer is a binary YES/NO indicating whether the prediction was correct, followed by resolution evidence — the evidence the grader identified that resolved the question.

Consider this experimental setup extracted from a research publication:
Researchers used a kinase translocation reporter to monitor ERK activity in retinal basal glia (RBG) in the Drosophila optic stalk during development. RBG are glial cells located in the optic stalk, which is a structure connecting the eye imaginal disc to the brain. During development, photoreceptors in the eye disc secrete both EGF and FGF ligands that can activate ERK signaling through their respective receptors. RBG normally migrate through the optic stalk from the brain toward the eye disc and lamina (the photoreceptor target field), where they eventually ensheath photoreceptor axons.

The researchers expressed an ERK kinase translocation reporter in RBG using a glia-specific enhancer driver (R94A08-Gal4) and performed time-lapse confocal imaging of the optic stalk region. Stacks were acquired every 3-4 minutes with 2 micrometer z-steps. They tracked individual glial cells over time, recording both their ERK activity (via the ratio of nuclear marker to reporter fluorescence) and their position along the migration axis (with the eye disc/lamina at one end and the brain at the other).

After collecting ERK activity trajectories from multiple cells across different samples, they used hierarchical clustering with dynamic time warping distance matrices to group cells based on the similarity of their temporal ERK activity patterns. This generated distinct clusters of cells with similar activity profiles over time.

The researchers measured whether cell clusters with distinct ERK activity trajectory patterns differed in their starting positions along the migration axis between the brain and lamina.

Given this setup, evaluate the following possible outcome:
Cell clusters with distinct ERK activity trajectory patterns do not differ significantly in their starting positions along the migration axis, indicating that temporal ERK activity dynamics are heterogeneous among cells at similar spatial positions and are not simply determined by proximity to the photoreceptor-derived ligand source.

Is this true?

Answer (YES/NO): NO